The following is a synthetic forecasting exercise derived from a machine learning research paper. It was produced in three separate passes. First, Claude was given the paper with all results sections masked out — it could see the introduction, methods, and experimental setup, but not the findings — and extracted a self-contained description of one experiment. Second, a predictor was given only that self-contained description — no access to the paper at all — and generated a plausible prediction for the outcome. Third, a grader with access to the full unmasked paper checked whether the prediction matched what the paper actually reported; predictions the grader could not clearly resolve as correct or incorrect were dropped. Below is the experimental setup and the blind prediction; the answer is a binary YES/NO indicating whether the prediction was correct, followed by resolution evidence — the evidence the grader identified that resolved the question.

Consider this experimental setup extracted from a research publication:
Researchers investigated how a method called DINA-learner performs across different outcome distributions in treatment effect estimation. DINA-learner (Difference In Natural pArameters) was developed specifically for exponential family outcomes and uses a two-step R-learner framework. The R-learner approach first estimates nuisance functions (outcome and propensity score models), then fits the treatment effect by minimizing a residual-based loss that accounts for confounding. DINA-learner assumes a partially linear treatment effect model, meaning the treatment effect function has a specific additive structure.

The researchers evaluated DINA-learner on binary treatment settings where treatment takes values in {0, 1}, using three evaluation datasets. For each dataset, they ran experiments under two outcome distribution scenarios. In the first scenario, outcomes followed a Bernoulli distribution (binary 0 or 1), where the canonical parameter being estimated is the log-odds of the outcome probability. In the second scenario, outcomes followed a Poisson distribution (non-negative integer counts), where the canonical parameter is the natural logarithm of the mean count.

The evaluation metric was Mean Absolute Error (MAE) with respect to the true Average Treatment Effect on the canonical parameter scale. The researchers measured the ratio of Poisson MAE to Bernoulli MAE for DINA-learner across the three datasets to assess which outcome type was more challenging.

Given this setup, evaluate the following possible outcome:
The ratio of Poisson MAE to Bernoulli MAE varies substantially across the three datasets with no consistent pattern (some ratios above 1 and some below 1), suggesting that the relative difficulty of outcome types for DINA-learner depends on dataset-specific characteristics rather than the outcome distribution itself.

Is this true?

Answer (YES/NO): NO